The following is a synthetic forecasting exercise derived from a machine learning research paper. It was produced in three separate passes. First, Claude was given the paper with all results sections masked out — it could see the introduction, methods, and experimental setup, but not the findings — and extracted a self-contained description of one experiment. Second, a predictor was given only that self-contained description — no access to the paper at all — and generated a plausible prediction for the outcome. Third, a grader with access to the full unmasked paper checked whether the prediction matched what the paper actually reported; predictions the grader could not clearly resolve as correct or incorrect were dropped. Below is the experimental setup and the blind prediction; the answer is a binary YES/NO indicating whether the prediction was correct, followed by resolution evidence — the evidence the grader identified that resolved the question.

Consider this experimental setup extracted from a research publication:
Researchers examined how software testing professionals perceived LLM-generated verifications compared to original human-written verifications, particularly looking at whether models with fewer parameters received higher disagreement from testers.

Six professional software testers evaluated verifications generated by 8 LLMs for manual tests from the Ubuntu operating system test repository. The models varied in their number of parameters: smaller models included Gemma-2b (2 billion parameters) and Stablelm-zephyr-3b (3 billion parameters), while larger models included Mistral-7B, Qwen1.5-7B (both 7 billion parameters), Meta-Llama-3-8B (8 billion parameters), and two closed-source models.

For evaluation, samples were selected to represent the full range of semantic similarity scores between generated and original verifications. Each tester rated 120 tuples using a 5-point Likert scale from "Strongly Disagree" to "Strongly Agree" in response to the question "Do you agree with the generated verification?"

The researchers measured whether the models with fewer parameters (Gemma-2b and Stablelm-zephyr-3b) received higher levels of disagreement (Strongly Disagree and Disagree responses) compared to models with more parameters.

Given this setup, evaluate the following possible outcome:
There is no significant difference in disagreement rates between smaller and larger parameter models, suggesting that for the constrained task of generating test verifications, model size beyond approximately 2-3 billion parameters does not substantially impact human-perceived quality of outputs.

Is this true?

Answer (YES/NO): NO